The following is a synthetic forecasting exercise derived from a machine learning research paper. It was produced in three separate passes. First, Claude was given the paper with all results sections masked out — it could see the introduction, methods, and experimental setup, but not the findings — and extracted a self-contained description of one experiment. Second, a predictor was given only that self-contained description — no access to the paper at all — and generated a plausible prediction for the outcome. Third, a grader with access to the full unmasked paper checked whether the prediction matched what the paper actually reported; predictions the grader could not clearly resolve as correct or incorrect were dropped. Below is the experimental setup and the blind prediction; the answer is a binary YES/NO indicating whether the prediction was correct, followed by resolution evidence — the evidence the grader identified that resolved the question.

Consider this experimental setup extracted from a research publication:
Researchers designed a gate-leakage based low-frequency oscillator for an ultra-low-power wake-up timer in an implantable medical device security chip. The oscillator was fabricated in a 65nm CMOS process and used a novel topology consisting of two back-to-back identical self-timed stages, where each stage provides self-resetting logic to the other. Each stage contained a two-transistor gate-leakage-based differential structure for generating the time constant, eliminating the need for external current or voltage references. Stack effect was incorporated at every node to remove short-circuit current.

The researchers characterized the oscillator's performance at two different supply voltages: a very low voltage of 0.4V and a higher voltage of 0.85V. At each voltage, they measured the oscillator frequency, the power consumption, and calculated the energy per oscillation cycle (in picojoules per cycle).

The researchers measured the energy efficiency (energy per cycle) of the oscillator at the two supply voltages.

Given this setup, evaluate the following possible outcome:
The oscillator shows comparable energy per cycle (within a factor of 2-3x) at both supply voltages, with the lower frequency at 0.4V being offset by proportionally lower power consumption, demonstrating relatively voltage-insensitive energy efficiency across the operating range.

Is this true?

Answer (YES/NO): NO